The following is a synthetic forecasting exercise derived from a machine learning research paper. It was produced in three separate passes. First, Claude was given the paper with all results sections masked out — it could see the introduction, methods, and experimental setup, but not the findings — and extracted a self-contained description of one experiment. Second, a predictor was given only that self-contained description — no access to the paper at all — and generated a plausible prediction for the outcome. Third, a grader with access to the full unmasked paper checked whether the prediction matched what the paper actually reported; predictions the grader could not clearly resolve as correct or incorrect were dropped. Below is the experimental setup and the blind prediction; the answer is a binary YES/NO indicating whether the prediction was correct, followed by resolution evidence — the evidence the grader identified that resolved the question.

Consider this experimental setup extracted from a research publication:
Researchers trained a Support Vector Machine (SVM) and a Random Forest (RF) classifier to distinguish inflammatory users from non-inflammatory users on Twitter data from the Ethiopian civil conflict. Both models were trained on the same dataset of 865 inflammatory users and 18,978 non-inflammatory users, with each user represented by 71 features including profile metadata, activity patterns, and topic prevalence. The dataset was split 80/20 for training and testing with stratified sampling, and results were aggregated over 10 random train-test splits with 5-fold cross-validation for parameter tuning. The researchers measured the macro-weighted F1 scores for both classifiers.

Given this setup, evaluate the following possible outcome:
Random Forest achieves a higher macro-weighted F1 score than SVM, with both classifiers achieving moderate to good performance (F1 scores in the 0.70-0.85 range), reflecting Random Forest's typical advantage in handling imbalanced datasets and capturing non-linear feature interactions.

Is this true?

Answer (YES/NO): NO